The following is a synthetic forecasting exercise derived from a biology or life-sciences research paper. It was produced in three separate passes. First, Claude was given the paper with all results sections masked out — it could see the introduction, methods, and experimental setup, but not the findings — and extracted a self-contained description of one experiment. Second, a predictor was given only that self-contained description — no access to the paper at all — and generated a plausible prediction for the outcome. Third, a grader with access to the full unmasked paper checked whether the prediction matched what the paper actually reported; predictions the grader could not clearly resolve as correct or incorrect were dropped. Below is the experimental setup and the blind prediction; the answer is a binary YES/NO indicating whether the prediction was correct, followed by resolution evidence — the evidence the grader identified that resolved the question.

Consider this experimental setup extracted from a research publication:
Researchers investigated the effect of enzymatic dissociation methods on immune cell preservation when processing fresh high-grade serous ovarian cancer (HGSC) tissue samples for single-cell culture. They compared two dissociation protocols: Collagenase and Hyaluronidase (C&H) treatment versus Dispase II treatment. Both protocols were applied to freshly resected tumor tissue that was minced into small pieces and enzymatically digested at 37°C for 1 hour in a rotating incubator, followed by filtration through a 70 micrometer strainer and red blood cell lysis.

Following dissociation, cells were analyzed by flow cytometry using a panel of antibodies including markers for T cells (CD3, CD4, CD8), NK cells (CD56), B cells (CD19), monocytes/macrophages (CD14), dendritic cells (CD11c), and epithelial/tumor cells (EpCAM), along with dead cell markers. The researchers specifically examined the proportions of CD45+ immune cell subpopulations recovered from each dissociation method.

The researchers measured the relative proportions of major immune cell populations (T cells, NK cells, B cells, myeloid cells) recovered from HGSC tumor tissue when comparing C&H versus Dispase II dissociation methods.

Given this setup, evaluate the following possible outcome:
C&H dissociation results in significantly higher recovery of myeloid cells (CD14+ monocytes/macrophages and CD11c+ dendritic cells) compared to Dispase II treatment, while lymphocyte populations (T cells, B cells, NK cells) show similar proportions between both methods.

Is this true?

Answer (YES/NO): NO